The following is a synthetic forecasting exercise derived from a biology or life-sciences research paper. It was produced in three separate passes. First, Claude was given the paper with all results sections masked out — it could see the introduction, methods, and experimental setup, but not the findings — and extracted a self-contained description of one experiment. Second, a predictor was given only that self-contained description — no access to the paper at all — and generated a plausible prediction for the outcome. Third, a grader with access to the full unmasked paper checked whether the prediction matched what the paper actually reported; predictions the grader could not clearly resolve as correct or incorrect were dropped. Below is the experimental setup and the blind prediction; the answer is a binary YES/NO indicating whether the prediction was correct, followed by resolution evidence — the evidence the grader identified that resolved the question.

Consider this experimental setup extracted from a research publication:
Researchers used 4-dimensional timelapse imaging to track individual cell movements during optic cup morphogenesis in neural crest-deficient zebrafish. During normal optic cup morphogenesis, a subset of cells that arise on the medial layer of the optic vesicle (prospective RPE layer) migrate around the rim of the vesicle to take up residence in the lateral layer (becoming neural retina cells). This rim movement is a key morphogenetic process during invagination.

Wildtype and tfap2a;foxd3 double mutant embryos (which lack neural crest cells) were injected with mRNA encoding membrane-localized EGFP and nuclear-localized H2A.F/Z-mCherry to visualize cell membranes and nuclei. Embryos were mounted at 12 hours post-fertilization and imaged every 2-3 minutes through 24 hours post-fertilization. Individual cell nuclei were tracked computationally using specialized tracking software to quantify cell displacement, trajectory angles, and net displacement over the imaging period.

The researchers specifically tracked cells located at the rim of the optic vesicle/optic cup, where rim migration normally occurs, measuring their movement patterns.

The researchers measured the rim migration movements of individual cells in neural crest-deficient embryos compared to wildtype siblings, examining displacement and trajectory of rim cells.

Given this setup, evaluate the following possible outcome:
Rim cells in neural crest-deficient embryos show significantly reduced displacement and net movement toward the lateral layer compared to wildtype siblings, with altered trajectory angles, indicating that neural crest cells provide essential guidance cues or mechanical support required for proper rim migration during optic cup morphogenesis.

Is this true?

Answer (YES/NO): NO